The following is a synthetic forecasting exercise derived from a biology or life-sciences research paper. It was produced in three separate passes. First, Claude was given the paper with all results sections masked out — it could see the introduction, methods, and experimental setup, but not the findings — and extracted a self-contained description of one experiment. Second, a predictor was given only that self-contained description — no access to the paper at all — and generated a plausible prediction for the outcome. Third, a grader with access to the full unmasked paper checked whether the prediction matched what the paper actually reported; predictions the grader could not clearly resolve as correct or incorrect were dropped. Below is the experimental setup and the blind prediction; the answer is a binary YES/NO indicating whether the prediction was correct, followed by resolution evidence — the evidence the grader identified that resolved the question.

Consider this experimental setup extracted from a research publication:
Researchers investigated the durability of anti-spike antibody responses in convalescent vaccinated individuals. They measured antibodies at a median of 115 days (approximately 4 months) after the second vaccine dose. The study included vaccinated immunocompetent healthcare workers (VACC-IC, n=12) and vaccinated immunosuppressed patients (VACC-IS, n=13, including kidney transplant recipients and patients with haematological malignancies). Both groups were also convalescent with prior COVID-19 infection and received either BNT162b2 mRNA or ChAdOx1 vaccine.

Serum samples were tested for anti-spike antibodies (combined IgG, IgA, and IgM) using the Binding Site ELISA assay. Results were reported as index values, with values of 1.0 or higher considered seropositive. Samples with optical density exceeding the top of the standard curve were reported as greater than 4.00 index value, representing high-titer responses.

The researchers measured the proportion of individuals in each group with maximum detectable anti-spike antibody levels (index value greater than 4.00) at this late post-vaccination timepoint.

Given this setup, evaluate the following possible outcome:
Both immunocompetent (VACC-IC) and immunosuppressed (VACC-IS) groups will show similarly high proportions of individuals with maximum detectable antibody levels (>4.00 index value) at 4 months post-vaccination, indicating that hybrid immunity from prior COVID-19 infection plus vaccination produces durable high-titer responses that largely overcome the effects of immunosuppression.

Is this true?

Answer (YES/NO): YES